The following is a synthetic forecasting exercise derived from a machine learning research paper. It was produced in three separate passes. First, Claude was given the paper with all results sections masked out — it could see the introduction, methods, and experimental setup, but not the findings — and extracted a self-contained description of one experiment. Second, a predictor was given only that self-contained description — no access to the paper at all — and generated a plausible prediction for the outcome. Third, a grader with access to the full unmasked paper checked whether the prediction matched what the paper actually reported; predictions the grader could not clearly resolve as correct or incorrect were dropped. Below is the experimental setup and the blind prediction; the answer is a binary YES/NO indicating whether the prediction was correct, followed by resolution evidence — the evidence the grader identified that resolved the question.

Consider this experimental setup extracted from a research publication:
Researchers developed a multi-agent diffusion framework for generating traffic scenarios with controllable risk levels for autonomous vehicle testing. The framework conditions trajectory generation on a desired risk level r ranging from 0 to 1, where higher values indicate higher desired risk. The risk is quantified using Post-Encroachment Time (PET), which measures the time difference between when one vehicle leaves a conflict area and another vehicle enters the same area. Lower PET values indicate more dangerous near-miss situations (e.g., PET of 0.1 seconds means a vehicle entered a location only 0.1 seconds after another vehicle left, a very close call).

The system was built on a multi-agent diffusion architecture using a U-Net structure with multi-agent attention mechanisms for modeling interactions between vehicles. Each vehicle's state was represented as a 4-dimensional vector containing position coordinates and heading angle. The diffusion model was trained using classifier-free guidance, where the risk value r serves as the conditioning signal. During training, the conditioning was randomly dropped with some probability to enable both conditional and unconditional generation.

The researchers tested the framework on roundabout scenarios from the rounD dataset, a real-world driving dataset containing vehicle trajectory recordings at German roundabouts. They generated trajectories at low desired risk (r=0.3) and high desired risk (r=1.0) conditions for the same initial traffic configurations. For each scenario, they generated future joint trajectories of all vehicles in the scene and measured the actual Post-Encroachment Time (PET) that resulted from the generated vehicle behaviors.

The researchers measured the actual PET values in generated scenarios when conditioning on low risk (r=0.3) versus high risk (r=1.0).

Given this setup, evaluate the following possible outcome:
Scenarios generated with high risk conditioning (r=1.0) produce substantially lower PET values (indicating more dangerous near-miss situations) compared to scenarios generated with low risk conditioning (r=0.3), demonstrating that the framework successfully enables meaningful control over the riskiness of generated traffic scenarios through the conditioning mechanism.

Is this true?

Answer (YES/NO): YES